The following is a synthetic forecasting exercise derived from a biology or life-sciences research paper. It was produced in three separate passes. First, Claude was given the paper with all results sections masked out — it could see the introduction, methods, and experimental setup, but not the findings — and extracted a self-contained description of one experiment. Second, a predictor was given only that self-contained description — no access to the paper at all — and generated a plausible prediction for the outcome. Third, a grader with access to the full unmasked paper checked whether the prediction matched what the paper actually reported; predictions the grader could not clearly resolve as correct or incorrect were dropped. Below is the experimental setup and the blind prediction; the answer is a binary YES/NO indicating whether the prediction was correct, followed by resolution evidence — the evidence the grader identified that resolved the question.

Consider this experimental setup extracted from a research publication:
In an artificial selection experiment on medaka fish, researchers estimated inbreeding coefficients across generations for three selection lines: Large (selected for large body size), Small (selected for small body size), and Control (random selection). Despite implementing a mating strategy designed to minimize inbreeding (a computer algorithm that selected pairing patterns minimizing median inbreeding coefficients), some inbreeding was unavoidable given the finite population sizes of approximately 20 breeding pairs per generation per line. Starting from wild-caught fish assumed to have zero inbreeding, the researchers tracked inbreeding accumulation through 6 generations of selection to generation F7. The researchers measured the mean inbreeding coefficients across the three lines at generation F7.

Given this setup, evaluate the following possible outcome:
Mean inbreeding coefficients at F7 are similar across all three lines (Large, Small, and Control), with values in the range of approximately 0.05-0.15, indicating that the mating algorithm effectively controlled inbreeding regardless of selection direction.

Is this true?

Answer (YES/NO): YES